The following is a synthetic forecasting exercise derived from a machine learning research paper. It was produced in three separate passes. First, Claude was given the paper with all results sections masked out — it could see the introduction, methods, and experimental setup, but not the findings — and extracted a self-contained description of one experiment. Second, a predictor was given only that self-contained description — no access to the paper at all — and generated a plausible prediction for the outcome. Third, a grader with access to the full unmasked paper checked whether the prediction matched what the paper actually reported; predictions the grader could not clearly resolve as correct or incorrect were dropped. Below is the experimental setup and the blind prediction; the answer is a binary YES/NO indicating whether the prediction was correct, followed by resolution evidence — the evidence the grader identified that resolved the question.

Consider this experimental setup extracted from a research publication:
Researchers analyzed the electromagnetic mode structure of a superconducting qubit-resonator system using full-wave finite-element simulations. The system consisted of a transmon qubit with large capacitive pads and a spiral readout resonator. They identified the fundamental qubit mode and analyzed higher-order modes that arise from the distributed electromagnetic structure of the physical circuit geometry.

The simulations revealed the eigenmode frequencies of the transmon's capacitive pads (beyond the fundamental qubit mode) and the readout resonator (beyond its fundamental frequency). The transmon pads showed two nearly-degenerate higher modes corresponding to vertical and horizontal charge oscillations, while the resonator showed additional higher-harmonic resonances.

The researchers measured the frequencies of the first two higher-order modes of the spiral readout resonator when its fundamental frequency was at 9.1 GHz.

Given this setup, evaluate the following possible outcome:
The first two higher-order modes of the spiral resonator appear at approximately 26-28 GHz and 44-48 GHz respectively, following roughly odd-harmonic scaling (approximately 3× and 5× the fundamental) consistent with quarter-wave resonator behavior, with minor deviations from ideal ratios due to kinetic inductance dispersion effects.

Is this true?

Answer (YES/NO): NO